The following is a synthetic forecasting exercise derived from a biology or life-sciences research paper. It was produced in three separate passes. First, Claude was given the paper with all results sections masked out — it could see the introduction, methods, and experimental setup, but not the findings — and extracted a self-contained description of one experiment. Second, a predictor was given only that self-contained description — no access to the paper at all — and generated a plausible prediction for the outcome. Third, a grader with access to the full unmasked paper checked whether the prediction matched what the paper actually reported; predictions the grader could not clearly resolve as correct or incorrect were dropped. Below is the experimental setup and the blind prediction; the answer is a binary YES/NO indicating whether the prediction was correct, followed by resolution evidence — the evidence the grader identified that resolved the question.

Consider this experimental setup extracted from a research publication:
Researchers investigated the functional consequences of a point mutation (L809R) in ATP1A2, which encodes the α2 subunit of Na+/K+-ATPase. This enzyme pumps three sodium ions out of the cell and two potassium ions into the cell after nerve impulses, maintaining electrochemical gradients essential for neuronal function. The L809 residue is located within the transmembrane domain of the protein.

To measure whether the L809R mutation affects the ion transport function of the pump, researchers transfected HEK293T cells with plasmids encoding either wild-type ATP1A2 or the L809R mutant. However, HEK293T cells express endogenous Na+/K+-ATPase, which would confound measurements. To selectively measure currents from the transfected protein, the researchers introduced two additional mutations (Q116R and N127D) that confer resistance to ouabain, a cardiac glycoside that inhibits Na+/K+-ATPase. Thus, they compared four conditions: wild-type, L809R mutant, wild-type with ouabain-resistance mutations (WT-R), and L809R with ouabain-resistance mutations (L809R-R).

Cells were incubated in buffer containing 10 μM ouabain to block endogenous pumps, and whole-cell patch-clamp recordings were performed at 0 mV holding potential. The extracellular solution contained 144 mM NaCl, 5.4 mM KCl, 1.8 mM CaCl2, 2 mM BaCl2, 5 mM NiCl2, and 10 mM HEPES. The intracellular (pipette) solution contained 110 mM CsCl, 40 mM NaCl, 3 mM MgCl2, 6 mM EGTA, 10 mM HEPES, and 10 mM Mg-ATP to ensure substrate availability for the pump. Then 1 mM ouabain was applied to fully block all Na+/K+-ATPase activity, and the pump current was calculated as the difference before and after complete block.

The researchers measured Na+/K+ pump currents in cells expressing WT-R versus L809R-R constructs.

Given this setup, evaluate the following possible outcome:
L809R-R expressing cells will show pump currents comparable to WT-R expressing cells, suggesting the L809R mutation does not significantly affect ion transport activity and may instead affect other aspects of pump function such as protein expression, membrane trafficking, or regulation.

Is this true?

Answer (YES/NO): NO